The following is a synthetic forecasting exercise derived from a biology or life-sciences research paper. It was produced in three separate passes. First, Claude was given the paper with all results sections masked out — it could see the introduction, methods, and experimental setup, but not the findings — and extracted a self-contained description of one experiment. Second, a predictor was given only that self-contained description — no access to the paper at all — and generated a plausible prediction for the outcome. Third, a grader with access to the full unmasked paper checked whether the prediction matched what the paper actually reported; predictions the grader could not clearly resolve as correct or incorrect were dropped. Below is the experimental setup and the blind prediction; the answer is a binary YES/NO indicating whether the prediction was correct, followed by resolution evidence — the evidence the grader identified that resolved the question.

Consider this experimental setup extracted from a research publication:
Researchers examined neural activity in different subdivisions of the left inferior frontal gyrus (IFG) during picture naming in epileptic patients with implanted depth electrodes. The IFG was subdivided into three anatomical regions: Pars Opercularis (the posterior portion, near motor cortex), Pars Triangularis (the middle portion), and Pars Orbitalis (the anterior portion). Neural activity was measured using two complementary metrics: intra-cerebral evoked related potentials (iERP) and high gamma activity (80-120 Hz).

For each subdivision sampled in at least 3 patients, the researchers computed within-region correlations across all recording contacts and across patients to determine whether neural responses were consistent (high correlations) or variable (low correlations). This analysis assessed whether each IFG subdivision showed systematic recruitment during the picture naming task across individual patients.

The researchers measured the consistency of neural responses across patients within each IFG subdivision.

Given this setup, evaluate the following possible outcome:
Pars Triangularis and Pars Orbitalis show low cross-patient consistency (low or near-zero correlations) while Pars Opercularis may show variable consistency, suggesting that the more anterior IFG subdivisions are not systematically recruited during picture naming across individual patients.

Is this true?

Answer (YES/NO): YES